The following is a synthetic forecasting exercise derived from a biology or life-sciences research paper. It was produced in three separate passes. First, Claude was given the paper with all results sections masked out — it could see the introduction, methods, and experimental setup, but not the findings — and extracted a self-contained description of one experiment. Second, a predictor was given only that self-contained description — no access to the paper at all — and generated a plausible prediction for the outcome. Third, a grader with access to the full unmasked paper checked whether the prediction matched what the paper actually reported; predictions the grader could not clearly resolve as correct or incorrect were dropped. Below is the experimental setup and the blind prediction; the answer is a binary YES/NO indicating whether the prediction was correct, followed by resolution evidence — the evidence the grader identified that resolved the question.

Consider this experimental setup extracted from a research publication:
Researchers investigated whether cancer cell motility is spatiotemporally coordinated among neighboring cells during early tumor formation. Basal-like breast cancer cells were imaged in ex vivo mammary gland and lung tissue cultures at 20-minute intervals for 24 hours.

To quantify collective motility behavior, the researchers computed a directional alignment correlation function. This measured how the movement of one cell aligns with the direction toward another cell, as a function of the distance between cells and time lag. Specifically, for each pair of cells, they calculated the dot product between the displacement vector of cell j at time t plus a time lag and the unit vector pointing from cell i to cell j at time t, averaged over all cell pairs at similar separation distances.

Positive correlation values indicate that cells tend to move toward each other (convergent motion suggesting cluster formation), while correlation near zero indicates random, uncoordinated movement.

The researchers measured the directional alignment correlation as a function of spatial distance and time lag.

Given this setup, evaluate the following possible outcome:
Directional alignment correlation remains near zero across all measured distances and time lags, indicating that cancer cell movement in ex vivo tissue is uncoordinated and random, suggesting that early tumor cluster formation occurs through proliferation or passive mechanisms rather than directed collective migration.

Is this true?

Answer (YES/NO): NO